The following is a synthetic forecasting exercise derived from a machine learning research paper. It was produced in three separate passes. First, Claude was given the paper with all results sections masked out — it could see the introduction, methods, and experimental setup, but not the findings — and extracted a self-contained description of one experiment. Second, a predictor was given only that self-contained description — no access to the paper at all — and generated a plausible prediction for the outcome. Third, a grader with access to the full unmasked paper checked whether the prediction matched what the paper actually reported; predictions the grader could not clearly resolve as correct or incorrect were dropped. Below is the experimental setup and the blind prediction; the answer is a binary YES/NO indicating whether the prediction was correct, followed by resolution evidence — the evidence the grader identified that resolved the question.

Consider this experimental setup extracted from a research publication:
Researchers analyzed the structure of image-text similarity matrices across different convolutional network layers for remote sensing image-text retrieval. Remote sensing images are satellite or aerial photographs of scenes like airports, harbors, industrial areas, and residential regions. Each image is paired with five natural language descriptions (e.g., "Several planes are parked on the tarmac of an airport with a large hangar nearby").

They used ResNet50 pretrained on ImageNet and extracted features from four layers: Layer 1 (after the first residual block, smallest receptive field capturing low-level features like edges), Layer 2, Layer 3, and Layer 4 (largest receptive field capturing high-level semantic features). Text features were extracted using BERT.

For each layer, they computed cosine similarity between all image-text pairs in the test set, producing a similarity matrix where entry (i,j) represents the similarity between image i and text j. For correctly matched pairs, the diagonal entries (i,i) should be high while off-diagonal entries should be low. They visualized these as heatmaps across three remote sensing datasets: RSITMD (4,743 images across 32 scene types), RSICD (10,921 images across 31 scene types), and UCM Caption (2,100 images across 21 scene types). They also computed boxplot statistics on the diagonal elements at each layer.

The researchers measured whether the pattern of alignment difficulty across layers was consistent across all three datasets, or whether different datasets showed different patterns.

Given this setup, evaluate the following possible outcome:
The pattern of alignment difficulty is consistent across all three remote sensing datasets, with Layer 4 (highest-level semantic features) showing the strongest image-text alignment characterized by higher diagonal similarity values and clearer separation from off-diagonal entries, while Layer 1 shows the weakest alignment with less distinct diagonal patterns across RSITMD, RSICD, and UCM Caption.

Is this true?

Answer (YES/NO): YES